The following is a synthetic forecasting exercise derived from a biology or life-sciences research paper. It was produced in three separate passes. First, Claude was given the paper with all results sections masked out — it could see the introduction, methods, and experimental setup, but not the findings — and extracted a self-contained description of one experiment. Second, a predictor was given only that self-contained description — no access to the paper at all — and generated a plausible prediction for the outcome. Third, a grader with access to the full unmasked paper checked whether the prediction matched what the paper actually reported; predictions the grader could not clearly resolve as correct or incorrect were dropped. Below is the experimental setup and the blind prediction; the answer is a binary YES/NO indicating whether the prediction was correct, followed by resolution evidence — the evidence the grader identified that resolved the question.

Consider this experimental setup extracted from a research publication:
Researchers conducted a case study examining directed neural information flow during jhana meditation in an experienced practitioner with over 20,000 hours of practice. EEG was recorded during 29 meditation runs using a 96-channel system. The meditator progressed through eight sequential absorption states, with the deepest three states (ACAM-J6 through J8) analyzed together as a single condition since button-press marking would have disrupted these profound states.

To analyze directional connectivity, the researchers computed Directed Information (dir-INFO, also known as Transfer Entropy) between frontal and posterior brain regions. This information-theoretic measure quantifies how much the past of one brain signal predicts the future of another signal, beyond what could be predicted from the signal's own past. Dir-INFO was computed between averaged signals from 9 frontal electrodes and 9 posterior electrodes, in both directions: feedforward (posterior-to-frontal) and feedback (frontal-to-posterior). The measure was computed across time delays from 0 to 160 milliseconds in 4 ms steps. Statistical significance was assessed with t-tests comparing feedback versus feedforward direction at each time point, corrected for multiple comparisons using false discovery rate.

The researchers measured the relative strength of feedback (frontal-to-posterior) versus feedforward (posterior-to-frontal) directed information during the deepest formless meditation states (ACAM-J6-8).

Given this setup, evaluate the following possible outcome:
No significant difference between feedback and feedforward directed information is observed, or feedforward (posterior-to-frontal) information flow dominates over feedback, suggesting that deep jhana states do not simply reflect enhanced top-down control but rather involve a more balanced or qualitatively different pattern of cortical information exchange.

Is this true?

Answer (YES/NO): YES